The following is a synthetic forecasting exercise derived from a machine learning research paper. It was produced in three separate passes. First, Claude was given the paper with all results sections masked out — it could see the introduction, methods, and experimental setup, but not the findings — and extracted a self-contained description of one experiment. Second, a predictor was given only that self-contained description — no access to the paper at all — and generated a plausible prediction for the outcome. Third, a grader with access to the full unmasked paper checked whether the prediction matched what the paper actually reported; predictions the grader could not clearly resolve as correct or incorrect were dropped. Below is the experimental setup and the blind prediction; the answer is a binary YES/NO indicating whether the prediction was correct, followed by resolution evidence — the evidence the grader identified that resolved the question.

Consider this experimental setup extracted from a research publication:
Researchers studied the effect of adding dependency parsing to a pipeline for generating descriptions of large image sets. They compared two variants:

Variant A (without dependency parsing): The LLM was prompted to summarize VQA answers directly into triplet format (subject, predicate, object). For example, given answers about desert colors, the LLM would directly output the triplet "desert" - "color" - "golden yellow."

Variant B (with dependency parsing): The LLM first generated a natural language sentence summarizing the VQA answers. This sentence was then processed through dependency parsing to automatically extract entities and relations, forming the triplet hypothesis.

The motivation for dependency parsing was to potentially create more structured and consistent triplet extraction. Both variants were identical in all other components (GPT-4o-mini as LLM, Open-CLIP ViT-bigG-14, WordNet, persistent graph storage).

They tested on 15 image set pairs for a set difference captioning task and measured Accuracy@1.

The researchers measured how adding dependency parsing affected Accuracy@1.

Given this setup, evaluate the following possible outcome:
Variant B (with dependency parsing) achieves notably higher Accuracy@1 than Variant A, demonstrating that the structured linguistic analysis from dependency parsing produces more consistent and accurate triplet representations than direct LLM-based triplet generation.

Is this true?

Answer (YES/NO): NO